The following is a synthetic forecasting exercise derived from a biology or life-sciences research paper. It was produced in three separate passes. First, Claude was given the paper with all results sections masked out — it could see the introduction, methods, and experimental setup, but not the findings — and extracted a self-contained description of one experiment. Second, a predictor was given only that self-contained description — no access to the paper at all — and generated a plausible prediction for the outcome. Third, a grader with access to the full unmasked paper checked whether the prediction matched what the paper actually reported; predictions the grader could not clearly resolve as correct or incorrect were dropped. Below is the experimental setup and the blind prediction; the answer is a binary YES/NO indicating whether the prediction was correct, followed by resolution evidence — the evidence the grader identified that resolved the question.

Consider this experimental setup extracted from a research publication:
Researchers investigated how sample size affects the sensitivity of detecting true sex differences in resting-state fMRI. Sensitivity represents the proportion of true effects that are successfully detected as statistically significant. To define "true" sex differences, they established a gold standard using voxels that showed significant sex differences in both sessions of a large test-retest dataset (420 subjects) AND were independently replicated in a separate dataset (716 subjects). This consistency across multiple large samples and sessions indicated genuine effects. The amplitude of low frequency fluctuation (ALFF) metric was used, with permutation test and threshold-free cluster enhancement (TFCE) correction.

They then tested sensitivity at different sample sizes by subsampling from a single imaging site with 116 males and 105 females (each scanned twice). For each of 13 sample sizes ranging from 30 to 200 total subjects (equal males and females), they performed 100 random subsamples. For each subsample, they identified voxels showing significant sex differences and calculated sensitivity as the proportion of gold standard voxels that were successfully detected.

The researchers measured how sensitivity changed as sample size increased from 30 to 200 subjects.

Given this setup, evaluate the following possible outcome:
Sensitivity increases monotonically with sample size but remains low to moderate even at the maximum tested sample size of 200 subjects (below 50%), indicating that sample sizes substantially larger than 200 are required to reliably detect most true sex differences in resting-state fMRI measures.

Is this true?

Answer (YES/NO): YES